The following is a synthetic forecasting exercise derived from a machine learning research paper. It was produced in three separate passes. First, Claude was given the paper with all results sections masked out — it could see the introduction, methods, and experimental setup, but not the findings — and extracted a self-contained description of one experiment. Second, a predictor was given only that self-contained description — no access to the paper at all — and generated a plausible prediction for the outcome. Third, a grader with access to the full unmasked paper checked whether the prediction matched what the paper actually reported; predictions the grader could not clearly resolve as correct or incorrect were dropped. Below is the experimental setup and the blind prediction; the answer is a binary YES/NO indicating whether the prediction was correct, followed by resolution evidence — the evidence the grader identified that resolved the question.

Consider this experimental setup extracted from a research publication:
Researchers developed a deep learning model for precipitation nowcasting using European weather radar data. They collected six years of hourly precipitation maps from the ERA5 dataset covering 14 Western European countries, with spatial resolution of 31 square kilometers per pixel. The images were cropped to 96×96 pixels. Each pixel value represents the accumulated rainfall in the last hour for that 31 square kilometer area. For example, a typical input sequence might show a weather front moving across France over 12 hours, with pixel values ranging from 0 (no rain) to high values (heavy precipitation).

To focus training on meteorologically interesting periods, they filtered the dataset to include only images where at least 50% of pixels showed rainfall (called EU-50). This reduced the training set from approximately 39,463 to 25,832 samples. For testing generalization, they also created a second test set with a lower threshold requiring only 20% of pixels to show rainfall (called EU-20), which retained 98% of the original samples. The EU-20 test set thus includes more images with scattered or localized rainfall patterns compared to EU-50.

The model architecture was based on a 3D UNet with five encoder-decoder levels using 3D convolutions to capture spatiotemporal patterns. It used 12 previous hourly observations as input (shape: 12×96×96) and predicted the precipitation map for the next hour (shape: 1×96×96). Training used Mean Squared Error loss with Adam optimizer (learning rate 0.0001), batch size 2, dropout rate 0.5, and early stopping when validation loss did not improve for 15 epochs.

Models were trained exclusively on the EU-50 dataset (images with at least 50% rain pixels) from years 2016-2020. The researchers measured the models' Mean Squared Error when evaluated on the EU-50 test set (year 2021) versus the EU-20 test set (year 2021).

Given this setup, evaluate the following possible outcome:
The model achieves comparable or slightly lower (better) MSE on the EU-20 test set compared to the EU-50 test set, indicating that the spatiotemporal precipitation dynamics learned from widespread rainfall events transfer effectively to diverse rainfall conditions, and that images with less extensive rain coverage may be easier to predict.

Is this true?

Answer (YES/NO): NO